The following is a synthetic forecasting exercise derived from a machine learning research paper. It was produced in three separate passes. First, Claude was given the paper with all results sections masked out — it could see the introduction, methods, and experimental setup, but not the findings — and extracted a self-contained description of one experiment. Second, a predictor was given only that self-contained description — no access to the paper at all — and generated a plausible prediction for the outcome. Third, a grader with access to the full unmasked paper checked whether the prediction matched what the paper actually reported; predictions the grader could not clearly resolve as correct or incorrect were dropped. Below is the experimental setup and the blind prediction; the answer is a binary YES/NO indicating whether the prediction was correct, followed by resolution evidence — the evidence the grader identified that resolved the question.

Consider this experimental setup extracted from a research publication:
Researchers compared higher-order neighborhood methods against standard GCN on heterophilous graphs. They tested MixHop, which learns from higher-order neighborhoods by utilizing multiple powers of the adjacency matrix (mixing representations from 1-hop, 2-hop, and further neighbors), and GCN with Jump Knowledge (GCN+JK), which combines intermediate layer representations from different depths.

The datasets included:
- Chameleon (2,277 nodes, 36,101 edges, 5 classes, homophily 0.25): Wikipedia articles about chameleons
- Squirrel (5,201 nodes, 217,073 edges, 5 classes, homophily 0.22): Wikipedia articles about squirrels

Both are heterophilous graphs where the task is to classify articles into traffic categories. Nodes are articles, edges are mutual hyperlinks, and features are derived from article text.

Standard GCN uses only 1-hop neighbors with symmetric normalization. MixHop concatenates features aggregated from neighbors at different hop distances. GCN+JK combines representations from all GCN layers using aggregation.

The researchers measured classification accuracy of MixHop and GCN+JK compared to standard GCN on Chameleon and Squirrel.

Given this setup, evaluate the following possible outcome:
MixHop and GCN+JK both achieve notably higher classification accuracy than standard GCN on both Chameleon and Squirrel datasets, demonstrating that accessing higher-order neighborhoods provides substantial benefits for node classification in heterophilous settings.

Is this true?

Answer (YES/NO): NO